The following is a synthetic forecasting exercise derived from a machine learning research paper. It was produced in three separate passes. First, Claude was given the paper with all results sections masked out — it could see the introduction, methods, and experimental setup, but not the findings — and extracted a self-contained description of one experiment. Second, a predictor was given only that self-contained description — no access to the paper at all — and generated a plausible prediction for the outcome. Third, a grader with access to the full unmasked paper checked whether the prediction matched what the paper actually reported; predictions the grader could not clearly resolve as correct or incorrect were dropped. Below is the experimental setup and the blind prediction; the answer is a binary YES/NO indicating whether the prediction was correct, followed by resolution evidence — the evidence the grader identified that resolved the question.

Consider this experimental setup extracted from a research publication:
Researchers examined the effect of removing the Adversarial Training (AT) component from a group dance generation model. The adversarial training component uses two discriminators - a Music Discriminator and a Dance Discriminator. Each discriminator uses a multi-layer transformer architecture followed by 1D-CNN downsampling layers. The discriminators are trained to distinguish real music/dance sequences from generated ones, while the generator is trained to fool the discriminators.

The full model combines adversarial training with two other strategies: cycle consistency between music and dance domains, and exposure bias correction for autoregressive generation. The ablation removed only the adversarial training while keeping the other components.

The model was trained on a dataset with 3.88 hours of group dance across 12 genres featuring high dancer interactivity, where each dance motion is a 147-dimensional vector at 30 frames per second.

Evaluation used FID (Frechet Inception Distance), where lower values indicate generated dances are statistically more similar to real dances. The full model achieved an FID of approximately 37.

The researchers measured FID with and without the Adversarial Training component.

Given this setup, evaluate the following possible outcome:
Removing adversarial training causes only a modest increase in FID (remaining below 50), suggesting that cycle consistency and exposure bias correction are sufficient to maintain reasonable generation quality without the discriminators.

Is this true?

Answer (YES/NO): NO